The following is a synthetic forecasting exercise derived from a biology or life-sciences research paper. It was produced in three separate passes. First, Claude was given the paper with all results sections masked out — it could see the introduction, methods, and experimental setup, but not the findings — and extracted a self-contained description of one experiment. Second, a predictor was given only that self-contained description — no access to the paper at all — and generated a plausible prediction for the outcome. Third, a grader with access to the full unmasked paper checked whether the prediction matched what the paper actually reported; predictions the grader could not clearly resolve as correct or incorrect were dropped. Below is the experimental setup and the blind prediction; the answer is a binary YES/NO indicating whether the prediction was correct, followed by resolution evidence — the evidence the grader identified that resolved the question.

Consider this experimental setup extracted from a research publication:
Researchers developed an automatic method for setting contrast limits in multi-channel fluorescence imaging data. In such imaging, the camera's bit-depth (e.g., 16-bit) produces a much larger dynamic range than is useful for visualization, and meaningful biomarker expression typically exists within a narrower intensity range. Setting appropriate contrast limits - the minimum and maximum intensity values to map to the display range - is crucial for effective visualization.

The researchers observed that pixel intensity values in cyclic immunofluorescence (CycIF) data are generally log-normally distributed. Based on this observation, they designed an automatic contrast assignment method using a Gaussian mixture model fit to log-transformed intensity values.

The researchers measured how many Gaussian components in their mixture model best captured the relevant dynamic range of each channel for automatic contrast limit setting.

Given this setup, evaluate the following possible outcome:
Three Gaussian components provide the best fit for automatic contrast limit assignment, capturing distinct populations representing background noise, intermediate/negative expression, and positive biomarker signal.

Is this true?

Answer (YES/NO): YES